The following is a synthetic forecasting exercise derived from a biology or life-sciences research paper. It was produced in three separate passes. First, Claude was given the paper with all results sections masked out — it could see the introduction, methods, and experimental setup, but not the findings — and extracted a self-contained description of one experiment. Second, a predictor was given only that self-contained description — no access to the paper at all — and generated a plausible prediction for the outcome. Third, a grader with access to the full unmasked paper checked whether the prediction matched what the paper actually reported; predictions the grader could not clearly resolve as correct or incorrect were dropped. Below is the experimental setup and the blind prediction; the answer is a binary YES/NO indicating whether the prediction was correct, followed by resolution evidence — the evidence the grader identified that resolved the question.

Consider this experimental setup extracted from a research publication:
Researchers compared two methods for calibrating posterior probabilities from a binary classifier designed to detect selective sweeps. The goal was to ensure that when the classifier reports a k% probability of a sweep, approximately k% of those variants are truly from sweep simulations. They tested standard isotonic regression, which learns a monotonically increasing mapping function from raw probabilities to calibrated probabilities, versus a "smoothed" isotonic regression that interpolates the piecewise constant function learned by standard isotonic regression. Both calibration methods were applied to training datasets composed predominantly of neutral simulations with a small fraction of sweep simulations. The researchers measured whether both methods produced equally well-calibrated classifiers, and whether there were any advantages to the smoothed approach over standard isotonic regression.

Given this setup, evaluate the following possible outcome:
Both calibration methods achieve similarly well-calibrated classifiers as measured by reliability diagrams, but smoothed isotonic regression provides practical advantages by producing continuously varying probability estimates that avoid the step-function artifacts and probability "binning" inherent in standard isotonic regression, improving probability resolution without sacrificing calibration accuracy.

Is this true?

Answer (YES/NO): YES